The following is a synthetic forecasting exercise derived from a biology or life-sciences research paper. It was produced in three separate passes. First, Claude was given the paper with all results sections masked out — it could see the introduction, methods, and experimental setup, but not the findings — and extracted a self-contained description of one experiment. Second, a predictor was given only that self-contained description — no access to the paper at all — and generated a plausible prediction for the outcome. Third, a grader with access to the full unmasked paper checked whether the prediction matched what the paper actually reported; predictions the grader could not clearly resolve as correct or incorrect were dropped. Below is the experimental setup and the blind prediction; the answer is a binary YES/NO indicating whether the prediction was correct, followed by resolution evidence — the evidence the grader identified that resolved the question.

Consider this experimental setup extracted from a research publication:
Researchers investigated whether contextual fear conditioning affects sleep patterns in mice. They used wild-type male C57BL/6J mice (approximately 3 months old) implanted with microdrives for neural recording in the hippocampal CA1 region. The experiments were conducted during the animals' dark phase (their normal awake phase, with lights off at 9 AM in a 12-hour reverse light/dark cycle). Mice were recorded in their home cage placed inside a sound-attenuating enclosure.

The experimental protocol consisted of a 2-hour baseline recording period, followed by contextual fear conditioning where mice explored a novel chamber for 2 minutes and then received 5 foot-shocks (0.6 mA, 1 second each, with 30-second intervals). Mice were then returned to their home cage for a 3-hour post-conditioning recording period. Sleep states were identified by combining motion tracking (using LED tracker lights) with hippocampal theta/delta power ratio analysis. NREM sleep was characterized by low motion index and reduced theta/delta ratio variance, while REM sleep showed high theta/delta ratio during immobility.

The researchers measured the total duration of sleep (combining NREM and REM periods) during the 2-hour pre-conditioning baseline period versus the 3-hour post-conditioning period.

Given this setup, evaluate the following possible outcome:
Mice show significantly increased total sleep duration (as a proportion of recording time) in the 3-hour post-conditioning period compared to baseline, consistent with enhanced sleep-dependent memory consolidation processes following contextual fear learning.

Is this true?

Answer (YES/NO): YES